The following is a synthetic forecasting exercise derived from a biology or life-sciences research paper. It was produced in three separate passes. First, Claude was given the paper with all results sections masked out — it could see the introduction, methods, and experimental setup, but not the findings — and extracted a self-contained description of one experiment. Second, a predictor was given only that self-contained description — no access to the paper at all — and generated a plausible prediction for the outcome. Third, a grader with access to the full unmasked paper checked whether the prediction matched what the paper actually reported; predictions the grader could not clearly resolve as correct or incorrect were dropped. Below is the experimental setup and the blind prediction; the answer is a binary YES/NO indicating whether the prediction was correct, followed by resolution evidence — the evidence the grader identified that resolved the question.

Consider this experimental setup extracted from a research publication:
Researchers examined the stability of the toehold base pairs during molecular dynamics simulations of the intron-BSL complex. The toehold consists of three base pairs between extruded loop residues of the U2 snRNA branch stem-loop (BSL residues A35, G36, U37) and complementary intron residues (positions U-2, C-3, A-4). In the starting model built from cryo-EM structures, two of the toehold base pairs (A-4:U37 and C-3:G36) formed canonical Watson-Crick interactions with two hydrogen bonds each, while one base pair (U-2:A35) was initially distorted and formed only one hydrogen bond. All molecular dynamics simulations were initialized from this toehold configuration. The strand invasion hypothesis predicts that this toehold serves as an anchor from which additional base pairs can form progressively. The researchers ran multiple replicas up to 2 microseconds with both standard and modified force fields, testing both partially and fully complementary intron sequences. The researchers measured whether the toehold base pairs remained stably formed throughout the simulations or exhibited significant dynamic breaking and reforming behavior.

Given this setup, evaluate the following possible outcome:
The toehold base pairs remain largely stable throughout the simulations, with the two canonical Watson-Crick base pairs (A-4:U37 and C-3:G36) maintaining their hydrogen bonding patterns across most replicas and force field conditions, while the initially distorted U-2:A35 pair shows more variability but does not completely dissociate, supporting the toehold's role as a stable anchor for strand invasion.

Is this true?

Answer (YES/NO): YES